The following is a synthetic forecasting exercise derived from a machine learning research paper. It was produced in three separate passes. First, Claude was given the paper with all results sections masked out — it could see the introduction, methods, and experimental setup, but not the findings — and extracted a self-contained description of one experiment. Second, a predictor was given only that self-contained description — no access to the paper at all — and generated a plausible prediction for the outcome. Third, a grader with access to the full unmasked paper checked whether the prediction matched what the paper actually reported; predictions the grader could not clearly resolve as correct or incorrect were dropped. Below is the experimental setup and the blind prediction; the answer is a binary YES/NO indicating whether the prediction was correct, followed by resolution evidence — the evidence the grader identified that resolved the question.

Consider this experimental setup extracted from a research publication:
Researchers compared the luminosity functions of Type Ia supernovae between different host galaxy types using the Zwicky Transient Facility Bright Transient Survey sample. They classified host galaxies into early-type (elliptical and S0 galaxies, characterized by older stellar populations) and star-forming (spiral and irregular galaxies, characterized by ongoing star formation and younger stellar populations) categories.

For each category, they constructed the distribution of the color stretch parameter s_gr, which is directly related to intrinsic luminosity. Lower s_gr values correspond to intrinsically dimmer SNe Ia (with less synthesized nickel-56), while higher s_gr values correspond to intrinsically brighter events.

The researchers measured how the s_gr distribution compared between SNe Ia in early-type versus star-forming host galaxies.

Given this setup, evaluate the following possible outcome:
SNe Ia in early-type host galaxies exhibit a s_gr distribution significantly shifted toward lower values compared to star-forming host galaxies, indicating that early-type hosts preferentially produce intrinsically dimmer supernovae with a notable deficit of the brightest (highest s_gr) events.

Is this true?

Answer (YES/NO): YES